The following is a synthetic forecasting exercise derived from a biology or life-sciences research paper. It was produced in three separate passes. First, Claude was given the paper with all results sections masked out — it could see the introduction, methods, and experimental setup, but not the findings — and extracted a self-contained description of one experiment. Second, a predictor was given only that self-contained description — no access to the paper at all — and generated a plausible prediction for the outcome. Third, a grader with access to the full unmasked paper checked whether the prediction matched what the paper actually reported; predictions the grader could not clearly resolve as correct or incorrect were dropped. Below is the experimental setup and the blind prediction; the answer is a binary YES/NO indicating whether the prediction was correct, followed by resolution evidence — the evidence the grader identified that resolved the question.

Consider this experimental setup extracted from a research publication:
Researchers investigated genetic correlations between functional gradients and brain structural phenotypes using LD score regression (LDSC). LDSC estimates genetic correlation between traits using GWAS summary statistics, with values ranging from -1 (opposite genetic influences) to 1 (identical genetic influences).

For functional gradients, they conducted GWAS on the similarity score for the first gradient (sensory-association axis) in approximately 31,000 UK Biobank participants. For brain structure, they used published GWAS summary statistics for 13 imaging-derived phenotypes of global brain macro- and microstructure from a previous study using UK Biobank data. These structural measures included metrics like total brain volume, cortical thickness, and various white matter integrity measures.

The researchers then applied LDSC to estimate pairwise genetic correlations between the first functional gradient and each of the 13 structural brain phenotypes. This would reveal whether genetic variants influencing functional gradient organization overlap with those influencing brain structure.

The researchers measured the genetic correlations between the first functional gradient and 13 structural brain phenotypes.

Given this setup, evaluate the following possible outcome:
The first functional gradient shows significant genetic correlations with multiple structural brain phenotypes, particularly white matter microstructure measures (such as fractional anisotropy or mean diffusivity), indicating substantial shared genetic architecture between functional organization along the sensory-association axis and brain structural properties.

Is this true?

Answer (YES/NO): YES